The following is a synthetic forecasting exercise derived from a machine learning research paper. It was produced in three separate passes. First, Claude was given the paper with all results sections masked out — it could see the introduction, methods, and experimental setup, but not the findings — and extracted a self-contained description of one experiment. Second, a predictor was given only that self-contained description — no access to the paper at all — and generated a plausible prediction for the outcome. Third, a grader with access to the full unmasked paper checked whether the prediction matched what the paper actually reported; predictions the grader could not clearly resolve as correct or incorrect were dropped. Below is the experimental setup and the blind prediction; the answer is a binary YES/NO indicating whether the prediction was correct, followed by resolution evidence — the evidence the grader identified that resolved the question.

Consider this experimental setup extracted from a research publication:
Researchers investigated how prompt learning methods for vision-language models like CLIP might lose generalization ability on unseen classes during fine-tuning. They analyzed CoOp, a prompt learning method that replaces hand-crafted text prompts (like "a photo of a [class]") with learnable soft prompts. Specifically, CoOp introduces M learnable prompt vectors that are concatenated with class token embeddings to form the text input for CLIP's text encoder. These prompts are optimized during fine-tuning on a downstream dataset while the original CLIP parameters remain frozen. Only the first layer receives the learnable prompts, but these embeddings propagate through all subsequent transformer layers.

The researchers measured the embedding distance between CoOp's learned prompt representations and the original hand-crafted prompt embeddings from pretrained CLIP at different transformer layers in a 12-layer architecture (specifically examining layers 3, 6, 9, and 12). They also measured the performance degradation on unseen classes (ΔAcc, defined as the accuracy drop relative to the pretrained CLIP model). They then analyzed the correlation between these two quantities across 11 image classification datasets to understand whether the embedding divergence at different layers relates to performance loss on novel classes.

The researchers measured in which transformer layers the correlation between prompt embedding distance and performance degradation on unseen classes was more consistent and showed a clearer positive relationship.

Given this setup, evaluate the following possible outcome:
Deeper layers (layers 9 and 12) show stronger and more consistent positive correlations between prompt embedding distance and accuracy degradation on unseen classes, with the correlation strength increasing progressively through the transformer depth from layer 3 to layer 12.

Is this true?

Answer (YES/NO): YES